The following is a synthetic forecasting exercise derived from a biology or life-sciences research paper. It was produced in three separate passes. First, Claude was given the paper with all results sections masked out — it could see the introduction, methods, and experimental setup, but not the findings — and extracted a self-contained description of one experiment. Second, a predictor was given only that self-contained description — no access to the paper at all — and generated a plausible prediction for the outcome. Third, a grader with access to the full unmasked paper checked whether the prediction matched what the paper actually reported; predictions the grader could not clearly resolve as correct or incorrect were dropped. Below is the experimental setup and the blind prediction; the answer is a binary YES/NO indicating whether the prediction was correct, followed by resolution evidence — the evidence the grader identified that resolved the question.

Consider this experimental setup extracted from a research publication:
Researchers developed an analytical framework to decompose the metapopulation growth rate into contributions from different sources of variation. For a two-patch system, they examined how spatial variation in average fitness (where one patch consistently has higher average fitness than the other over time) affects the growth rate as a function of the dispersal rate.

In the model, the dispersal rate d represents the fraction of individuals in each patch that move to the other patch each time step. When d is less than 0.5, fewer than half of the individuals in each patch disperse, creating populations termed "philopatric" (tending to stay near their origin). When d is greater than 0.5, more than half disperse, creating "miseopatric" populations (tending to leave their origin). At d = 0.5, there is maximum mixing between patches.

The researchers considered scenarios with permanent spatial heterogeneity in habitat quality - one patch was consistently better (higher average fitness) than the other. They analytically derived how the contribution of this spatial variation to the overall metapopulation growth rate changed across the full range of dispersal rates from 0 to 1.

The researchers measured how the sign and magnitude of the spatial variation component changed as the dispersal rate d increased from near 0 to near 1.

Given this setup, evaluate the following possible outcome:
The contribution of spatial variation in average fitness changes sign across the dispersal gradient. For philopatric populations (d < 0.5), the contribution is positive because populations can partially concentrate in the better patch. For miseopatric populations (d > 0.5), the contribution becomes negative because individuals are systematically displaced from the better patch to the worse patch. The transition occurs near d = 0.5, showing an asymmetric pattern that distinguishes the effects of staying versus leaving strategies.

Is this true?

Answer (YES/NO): YES